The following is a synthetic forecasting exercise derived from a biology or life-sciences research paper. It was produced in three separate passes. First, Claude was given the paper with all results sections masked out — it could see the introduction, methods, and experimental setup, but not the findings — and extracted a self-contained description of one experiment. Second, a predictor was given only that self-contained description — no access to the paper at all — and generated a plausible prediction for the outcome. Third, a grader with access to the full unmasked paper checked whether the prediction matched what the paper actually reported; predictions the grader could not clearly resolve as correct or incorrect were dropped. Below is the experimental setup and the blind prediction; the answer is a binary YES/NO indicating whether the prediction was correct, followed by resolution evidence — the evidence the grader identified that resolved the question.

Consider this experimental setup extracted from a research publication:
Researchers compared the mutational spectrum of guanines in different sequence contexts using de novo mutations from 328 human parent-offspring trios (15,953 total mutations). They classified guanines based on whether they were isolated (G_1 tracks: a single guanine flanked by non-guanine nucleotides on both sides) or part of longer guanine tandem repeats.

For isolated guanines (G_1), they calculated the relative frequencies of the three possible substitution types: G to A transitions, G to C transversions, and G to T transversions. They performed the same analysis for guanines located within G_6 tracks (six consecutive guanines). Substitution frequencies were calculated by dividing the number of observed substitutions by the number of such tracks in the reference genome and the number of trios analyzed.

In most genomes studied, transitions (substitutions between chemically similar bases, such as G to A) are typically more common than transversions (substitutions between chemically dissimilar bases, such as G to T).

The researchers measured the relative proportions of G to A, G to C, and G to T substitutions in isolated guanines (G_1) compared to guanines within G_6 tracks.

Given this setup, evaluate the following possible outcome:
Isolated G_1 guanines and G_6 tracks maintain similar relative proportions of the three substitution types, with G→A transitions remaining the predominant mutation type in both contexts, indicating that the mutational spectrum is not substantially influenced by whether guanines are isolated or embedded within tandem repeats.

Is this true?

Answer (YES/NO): NO